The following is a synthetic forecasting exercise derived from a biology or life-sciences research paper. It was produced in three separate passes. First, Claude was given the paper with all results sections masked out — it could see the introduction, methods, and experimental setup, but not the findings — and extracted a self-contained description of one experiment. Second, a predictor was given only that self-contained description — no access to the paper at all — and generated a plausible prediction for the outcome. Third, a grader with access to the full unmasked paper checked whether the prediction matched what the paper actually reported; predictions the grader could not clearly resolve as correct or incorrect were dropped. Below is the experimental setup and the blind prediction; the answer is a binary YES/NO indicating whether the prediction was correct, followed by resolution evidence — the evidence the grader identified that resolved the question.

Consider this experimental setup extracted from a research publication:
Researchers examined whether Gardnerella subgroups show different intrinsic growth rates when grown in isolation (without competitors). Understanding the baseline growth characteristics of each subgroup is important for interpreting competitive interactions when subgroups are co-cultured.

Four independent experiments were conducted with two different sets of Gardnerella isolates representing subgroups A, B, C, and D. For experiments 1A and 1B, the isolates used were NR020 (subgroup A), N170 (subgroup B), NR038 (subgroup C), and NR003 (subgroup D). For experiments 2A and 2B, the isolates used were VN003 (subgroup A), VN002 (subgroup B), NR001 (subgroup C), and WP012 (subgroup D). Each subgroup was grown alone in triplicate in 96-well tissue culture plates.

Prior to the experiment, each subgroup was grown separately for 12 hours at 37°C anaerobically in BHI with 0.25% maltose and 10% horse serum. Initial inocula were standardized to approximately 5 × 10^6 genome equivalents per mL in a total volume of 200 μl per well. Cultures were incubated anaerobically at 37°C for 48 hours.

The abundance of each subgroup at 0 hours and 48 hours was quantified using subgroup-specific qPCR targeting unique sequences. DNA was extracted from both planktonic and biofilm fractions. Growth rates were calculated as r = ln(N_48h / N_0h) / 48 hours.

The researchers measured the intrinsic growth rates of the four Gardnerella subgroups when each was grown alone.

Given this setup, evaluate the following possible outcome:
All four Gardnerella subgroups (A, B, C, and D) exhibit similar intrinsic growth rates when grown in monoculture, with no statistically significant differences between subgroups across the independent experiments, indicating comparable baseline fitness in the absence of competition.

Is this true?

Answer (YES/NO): NO